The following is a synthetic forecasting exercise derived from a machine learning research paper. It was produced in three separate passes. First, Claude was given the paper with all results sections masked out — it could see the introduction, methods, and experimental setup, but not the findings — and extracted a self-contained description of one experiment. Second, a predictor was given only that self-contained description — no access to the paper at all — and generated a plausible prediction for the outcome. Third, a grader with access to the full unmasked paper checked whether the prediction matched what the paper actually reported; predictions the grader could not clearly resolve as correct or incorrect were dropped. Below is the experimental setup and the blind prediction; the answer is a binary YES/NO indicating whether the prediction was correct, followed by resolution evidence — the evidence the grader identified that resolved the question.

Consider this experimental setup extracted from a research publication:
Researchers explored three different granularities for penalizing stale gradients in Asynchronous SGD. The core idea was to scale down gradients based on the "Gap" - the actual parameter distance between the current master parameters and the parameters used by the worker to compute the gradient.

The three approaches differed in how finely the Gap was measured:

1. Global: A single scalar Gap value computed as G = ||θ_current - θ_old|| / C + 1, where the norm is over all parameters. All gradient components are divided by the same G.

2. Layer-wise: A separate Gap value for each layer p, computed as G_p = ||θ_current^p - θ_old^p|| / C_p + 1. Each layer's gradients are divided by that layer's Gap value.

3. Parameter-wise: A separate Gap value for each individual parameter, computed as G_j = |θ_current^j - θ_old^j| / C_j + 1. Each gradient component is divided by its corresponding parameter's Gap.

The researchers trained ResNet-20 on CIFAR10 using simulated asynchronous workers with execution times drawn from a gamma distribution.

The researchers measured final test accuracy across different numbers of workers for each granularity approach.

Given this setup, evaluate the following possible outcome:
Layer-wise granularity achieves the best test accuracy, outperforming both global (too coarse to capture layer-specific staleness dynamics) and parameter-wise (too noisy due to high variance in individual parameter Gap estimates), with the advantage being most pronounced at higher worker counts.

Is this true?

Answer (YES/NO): NO